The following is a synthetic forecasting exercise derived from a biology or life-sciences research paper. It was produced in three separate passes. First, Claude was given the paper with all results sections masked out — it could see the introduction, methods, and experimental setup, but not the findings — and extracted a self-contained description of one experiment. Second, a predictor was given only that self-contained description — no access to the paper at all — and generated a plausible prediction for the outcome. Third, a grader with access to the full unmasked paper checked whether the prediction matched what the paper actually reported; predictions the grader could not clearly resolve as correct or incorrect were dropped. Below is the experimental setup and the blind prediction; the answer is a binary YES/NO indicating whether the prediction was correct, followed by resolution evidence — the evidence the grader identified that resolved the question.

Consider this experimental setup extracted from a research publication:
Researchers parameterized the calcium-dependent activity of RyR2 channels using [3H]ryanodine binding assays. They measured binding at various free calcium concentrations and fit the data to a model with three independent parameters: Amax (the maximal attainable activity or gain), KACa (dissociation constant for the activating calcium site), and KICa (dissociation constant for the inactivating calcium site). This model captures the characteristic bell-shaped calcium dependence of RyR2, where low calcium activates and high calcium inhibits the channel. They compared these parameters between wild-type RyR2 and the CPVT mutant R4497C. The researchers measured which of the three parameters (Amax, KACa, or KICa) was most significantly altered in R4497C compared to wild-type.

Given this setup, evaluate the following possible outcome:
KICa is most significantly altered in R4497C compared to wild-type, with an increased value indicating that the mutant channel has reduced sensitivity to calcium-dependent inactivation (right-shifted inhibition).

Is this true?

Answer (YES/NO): NO